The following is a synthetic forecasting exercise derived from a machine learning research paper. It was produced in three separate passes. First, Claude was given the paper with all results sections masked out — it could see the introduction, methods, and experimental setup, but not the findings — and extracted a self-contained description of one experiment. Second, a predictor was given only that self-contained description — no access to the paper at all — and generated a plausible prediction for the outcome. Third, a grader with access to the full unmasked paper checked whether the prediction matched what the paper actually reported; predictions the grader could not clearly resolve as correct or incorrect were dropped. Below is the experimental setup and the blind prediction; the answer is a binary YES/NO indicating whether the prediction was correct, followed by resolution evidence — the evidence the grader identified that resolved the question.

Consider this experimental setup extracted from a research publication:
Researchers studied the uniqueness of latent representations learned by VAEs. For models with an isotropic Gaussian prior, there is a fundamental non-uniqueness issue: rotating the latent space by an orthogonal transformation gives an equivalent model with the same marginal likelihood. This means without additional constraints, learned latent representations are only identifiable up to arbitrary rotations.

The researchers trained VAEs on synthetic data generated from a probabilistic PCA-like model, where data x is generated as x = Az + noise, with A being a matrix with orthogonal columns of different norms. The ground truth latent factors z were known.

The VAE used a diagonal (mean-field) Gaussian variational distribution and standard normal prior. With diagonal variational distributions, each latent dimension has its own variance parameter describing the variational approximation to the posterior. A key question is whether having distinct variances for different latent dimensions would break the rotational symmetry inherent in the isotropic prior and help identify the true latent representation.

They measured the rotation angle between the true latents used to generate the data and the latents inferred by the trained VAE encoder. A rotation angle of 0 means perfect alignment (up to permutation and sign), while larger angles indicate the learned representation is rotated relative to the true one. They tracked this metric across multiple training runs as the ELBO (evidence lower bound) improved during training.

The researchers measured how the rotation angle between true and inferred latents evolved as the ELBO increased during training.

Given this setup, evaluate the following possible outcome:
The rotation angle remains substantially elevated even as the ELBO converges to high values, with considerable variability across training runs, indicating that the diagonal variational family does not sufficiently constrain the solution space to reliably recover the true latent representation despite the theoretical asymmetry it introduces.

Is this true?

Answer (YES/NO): NO